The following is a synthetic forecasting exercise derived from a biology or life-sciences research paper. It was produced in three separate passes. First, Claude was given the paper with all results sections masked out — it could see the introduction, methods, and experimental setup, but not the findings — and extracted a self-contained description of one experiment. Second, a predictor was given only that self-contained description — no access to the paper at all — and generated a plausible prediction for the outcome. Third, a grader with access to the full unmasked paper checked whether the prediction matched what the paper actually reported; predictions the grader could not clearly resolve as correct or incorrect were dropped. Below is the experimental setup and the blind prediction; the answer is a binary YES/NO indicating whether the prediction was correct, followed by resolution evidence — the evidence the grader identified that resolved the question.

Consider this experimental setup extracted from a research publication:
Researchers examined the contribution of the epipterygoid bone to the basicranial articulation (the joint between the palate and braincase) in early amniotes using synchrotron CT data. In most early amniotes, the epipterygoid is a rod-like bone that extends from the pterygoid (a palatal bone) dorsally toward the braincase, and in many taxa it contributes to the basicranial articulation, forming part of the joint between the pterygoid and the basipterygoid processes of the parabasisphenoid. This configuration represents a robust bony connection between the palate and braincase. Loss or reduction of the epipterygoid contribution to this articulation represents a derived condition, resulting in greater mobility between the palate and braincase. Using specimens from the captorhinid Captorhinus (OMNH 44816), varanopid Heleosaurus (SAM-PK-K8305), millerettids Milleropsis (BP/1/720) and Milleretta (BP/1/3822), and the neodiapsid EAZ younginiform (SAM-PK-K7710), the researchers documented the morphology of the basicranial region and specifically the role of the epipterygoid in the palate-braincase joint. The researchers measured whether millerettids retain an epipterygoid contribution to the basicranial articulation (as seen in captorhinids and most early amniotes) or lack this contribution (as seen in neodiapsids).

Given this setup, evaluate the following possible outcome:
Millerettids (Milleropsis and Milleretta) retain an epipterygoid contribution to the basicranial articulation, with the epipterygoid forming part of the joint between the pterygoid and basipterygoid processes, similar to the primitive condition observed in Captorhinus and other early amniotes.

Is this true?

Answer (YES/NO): NO